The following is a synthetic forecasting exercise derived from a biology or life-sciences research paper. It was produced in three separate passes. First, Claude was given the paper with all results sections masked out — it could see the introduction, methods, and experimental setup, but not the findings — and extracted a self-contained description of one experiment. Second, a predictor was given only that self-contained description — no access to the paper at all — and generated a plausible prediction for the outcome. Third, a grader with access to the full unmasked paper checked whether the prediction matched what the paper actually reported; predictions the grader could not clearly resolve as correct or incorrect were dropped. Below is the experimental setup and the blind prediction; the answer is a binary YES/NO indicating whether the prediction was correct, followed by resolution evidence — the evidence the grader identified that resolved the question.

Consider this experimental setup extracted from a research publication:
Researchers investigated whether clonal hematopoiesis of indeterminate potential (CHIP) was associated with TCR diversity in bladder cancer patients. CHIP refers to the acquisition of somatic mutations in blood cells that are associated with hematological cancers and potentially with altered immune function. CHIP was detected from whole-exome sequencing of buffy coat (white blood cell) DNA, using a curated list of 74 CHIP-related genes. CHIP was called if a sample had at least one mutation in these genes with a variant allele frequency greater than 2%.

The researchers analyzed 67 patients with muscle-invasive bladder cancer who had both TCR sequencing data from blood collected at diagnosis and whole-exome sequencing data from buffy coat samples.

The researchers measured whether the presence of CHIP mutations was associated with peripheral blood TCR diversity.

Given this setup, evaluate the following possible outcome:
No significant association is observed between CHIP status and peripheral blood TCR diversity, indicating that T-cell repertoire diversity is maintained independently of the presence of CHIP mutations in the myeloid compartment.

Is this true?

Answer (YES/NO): NO